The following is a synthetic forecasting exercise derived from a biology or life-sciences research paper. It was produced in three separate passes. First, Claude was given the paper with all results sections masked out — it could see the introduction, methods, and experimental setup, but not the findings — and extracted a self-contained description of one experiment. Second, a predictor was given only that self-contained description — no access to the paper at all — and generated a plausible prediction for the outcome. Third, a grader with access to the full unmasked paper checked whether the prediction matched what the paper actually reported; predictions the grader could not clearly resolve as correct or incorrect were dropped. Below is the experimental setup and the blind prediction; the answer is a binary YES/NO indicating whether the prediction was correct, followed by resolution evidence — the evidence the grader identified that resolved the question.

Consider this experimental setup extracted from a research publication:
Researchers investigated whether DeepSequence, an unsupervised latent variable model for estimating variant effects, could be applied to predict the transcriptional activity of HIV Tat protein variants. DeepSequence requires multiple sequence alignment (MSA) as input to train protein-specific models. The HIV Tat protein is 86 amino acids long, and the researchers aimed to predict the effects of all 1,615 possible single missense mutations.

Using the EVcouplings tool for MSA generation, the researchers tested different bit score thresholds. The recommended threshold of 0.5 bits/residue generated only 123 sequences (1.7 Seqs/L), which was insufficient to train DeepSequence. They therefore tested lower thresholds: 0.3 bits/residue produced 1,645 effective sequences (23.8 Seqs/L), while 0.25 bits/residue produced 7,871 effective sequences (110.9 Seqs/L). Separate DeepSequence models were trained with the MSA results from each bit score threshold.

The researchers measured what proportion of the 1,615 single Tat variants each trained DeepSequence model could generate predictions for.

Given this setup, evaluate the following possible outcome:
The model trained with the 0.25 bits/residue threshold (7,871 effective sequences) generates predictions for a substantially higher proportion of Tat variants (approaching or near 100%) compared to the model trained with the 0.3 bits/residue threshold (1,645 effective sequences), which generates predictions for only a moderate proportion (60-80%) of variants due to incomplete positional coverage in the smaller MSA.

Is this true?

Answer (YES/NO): NO